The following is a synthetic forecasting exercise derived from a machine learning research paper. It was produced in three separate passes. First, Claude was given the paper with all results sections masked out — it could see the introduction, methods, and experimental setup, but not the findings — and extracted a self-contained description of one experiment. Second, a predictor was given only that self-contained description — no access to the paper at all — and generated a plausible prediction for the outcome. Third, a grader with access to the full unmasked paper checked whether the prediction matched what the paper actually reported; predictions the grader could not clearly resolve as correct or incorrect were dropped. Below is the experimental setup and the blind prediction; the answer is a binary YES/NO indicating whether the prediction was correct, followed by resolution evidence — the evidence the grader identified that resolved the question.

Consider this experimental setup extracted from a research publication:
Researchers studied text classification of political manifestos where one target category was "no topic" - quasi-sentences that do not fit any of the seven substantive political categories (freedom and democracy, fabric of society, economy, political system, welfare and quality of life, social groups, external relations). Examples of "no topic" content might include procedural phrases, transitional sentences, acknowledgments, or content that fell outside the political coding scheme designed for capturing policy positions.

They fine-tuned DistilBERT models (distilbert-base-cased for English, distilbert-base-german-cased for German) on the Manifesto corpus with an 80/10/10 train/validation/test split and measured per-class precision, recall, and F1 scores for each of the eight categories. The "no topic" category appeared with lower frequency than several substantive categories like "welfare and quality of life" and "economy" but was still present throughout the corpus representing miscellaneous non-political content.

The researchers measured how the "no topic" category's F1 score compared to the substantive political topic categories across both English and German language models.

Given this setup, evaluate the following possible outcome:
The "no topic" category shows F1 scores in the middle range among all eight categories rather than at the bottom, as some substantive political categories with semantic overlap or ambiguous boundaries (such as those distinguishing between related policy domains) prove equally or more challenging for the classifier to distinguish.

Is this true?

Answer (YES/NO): NO